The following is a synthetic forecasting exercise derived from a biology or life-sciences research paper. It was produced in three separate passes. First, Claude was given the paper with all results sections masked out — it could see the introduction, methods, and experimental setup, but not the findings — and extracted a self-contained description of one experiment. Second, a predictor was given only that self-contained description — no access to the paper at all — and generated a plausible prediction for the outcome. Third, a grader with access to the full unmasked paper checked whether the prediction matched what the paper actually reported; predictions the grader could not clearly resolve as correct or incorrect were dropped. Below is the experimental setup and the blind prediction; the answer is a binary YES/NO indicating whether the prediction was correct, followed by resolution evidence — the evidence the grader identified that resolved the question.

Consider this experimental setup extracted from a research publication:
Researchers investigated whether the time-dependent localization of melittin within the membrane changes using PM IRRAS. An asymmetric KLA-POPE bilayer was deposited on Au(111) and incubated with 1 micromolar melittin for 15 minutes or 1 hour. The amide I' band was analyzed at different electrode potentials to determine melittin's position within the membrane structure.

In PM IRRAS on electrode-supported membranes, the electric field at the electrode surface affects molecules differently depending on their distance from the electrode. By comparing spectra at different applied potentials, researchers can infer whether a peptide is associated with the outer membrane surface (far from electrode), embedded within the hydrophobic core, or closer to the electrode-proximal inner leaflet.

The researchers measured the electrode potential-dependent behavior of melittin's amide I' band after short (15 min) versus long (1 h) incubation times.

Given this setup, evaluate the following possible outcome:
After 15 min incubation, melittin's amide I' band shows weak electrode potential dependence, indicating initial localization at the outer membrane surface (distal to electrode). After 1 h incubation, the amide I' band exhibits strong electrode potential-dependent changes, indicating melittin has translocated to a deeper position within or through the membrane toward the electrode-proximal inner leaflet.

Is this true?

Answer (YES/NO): YES